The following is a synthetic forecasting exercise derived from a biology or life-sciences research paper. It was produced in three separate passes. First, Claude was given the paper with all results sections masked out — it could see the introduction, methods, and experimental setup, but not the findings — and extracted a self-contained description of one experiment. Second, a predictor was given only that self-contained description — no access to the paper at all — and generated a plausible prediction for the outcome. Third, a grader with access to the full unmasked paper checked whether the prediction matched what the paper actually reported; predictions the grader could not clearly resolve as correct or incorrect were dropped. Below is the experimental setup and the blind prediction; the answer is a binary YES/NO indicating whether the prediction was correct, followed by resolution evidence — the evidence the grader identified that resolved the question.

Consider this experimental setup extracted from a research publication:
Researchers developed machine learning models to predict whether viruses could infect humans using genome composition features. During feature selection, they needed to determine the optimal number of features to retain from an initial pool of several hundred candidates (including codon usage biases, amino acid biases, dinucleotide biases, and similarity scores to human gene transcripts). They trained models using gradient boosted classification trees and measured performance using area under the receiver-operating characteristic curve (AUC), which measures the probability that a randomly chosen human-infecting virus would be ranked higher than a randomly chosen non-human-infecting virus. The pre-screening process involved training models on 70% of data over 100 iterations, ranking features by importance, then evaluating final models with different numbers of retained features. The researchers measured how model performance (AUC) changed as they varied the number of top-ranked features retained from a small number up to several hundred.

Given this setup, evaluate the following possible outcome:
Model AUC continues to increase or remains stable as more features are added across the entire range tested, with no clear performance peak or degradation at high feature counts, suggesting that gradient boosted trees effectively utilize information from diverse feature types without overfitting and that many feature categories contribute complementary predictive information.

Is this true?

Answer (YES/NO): NO